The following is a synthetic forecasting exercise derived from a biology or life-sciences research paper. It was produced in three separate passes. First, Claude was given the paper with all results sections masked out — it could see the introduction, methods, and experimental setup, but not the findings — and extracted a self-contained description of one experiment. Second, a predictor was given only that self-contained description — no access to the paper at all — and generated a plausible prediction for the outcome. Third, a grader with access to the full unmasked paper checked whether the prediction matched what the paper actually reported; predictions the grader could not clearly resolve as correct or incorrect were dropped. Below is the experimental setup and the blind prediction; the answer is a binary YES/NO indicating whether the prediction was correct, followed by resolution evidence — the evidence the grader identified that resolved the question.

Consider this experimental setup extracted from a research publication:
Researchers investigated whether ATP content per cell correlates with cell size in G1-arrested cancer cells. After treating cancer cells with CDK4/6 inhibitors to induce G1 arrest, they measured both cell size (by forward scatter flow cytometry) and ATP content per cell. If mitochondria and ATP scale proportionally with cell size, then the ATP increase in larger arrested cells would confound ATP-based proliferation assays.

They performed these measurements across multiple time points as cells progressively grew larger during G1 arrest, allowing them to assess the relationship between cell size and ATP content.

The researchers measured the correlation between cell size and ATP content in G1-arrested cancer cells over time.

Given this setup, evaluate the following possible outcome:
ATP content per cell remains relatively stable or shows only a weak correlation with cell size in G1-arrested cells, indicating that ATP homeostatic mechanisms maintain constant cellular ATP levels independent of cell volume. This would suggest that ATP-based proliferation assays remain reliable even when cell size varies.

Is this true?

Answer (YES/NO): NO